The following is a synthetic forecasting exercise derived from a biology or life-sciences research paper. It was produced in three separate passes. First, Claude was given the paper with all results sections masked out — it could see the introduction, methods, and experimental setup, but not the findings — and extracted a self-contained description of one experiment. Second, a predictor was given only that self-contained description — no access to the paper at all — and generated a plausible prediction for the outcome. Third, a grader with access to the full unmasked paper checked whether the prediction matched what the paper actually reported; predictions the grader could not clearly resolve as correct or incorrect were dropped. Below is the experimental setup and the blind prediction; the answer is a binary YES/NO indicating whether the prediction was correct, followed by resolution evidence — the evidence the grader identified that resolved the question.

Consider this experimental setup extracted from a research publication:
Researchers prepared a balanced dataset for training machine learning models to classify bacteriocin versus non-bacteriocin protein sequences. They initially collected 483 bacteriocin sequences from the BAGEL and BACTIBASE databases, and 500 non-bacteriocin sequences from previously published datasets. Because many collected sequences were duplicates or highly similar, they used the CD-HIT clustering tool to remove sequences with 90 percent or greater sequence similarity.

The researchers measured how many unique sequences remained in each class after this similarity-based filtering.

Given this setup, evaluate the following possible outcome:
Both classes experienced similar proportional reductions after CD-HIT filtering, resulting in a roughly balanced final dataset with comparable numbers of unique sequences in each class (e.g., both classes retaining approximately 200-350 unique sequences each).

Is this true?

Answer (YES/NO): NO